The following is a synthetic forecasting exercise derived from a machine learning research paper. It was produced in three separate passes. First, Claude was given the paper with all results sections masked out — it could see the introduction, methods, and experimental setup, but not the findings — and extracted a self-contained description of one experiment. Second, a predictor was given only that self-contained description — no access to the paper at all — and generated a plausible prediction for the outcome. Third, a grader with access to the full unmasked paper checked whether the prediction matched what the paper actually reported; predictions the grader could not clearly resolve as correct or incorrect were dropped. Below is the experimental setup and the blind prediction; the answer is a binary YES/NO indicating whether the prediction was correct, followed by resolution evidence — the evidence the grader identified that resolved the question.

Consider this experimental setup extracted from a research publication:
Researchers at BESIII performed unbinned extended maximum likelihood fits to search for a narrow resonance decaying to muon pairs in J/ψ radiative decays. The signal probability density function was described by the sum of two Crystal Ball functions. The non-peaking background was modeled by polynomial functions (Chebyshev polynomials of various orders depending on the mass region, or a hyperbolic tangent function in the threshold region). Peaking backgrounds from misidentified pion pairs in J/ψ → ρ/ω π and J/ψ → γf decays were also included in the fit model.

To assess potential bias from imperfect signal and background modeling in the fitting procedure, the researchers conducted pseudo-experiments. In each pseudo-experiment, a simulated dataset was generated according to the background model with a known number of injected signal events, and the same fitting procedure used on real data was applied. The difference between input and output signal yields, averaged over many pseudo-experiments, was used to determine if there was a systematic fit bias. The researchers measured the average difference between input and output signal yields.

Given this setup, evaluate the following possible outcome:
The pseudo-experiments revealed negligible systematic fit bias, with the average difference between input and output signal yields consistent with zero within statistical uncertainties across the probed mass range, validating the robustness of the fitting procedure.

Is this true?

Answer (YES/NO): NO